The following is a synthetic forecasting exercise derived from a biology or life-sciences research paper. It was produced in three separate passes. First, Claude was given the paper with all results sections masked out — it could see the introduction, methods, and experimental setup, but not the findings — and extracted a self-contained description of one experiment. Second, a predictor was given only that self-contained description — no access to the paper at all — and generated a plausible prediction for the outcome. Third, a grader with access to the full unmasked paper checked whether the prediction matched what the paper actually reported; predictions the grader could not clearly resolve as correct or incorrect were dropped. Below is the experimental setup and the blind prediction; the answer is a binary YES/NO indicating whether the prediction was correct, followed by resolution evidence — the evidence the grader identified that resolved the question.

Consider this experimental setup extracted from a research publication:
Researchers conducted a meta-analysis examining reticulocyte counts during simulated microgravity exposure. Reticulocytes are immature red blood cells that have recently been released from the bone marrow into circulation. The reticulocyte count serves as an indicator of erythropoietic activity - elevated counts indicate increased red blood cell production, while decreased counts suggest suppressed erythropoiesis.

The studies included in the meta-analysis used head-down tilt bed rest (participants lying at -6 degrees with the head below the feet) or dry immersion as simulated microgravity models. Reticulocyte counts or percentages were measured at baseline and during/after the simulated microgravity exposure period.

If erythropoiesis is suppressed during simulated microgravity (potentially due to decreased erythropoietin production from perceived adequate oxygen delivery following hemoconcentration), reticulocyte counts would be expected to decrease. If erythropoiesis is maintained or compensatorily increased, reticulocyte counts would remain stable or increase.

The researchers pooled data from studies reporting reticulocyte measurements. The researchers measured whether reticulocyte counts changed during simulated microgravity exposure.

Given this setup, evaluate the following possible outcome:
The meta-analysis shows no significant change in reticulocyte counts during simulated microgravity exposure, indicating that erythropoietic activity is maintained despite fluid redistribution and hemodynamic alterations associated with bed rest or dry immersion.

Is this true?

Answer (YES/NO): NO